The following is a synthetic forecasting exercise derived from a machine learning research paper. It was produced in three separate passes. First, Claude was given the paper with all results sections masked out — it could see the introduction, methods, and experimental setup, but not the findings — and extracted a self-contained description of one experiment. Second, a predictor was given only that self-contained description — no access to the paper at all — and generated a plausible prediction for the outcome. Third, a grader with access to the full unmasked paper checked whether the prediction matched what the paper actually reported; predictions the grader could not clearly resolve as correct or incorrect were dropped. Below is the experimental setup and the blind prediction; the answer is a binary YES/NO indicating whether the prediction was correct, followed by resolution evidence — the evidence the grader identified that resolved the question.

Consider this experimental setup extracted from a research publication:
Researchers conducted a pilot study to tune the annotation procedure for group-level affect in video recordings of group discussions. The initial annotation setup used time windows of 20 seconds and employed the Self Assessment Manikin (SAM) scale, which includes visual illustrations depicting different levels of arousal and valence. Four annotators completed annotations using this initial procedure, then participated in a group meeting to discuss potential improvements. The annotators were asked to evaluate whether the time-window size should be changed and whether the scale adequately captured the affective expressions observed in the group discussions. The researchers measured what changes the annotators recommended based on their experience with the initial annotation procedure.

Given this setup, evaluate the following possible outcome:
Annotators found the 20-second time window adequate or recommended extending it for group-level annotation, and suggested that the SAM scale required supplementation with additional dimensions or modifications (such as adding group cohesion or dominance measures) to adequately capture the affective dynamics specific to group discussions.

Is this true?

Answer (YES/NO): NO